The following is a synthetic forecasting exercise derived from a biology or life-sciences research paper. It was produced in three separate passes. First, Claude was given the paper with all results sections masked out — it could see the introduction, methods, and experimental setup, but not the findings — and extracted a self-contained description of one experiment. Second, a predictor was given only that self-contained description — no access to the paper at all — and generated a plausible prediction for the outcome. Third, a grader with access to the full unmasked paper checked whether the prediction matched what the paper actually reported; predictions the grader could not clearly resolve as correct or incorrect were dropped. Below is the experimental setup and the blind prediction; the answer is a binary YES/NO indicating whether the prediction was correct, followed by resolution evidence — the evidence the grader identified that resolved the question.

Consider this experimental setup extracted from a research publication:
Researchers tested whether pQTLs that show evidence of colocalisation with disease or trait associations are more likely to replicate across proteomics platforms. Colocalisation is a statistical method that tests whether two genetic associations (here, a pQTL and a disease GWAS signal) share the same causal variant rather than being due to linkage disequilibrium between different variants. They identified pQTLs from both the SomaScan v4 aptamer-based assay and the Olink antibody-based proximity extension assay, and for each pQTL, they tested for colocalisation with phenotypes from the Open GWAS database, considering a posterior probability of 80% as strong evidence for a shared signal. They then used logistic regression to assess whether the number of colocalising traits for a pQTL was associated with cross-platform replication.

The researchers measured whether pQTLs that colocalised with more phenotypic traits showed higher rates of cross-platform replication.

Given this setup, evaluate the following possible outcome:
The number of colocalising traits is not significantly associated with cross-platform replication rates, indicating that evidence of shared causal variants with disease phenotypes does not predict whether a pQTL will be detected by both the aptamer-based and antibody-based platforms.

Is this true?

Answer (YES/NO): NO